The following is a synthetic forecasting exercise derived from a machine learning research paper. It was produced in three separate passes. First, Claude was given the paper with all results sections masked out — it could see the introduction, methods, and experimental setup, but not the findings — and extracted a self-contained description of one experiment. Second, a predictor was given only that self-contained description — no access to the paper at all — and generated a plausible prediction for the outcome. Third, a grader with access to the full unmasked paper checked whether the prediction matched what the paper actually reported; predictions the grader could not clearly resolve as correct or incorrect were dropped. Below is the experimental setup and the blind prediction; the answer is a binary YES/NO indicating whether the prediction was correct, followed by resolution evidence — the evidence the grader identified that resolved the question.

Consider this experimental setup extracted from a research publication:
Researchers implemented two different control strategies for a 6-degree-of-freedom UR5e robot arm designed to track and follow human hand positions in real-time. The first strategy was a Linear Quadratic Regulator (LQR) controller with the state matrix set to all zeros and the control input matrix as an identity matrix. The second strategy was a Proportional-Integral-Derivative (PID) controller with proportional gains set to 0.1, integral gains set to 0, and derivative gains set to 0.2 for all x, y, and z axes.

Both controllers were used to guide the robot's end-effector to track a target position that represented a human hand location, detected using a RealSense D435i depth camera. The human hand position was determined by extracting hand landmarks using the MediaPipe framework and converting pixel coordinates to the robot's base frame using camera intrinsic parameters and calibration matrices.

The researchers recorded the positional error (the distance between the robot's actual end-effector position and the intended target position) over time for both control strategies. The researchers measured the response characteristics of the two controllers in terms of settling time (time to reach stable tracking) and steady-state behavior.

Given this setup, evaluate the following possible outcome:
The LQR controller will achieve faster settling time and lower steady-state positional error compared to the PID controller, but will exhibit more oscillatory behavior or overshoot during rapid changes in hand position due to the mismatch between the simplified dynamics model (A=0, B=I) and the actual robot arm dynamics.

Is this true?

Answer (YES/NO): NO